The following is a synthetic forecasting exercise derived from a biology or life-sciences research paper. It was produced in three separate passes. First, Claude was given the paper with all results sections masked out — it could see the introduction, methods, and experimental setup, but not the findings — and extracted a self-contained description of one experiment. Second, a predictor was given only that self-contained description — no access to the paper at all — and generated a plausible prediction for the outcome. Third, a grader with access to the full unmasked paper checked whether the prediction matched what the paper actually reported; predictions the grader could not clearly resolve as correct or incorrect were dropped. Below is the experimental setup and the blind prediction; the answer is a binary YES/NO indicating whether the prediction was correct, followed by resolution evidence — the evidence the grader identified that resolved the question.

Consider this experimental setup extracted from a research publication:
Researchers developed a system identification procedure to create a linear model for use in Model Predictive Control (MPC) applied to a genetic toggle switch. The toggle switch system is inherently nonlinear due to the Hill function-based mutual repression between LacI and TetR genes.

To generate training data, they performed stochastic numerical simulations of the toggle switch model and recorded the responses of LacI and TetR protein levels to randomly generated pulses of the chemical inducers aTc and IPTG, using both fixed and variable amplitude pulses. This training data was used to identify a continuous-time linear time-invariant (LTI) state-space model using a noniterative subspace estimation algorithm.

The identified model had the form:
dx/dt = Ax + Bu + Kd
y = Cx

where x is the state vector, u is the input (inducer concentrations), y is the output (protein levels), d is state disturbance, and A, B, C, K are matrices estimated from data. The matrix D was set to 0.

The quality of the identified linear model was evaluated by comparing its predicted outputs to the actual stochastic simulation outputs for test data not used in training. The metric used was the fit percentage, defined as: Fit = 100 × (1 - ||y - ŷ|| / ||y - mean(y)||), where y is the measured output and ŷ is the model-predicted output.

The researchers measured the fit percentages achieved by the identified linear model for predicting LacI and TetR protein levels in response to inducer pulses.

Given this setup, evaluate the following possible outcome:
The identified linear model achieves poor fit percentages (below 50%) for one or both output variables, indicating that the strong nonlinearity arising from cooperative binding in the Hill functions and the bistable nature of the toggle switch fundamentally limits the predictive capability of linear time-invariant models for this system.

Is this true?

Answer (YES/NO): NO